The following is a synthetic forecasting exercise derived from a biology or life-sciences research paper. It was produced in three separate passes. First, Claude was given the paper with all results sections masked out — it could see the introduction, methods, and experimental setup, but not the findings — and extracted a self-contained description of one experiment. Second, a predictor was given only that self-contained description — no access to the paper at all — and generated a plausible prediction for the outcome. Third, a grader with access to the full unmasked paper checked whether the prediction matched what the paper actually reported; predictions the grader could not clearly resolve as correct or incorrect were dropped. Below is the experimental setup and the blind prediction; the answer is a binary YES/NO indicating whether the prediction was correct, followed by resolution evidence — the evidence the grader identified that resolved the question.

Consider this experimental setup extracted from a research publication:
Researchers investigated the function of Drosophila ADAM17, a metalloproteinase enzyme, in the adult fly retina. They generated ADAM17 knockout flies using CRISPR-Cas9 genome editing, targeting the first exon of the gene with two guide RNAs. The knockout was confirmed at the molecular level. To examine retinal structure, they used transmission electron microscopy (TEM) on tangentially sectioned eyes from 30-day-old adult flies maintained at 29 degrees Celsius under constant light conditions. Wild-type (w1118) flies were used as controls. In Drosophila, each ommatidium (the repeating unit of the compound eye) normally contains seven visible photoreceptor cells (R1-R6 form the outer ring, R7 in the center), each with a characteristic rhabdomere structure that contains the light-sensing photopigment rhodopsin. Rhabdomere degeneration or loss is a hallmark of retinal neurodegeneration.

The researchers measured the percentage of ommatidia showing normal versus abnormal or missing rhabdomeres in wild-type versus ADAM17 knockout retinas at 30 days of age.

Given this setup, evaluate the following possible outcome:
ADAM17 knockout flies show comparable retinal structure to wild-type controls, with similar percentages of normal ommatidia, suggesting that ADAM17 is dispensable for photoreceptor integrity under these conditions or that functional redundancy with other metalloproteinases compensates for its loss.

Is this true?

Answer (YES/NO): NO